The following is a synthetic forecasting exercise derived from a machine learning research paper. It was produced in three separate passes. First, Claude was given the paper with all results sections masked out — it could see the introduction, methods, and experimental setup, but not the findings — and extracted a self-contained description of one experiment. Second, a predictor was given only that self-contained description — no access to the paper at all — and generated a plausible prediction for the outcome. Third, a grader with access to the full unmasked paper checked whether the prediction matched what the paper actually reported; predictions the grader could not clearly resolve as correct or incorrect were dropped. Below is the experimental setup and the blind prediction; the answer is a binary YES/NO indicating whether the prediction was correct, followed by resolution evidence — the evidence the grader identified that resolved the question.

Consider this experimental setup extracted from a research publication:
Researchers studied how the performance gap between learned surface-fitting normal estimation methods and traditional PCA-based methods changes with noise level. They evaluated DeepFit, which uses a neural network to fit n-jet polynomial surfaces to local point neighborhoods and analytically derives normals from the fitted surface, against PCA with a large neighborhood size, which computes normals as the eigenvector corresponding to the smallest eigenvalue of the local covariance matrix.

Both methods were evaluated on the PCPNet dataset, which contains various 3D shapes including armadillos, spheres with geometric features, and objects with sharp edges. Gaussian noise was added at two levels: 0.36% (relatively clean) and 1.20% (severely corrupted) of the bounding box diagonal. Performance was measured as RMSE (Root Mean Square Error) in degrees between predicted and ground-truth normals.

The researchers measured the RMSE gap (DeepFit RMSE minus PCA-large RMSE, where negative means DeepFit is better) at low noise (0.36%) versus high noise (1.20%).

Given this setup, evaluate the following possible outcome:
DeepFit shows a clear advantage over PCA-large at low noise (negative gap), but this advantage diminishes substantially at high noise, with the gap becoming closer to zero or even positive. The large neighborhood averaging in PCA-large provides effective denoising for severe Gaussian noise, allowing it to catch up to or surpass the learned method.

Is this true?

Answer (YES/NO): YES